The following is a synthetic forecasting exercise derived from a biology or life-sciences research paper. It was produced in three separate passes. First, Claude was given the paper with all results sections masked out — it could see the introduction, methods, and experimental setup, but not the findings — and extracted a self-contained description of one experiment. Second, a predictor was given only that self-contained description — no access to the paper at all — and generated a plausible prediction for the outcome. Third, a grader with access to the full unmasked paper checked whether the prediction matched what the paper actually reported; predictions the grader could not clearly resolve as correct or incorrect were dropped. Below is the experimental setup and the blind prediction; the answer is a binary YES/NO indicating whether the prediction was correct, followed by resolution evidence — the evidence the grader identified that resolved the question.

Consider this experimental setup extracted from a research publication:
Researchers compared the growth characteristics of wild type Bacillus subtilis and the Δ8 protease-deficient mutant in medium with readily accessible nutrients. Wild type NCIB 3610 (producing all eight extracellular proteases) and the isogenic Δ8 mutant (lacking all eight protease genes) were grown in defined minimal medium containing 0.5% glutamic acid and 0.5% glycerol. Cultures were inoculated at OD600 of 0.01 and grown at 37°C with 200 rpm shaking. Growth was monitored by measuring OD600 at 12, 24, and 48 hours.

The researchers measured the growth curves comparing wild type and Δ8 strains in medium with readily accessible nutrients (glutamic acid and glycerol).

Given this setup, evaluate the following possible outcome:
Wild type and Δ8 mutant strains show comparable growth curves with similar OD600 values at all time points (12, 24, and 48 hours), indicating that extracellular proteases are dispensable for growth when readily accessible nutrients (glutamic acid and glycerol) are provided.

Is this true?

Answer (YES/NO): YES